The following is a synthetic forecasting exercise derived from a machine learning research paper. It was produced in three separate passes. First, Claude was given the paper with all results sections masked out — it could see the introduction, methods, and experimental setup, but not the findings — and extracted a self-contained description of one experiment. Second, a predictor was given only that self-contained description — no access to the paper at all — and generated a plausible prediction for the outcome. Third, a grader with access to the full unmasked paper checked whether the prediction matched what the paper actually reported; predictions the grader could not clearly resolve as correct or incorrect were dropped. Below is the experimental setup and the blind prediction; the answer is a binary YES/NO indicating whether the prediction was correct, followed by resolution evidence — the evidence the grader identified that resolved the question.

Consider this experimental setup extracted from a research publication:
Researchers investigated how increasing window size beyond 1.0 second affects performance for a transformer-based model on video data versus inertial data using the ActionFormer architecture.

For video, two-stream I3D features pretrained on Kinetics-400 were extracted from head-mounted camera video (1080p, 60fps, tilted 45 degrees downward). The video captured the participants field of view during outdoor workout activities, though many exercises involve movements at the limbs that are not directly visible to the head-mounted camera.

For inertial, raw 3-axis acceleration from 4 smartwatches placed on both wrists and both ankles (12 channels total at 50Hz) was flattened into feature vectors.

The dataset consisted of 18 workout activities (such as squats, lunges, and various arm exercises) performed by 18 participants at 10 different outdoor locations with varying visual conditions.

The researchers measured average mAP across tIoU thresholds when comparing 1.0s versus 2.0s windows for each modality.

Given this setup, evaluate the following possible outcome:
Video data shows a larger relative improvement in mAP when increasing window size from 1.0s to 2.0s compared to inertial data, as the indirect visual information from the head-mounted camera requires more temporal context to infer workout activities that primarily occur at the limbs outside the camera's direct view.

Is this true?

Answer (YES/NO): NO